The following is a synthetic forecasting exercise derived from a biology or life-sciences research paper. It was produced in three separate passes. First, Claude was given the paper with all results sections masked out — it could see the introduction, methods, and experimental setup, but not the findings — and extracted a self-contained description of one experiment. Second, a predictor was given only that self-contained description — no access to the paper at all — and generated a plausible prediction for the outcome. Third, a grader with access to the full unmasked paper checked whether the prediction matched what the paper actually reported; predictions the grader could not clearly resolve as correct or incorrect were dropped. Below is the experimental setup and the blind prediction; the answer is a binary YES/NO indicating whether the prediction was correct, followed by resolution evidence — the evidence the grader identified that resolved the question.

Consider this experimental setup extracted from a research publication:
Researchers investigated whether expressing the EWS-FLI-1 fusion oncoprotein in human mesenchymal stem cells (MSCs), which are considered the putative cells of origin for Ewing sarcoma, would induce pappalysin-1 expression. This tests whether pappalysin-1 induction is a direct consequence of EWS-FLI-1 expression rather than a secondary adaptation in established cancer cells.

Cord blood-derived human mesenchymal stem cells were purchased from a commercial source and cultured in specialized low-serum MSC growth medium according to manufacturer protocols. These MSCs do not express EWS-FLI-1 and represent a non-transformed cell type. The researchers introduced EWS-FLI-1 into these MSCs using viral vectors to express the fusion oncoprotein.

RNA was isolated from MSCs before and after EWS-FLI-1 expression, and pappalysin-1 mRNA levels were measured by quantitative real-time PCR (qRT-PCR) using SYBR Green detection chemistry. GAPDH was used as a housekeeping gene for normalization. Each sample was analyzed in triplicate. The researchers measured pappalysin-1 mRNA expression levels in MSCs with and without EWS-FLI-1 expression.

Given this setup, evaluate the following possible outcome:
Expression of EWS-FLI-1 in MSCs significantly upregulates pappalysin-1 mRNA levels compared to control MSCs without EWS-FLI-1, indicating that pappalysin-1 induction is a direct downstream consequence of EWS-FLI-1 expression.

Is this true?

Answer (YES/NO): YES